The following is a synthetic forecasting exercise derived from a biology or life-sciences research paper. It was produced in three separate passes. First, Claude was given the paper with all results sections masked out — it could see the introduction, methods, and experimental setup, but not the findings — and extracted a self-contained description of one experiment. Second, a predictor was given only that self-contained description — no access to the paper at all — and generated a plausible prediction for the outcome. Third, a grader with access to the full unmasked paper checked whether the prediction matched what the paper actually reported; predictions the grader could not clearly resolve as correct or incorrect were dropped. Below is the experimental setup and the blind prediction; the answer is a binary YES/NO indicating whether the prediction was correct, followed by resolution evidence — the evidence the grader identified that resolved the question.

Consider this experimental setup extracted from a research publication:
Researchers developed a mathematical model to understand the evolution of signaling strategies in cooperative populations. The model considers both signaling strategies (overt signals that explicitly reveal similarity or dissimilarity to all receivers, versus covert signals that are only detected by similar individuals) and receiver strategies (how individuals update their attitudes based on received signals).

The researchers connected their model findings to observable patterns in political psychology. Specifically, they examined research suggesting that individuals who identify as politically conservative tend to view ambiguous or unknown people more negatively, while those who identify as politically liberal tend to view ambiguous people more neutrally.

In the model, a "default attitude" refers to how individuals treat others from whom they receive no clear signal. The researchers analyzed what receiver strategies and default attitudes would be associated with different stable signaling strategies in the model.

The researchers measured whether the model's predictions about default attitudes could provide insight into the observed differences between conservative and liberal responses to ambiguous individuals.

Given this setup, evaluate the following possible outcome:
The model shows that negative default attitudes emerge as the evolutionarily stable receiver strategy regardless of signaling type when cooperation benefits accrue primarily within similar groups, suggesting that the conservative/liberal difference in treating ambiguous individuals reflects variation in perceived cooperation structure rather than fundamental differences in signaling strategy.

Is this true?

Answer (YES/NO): NO